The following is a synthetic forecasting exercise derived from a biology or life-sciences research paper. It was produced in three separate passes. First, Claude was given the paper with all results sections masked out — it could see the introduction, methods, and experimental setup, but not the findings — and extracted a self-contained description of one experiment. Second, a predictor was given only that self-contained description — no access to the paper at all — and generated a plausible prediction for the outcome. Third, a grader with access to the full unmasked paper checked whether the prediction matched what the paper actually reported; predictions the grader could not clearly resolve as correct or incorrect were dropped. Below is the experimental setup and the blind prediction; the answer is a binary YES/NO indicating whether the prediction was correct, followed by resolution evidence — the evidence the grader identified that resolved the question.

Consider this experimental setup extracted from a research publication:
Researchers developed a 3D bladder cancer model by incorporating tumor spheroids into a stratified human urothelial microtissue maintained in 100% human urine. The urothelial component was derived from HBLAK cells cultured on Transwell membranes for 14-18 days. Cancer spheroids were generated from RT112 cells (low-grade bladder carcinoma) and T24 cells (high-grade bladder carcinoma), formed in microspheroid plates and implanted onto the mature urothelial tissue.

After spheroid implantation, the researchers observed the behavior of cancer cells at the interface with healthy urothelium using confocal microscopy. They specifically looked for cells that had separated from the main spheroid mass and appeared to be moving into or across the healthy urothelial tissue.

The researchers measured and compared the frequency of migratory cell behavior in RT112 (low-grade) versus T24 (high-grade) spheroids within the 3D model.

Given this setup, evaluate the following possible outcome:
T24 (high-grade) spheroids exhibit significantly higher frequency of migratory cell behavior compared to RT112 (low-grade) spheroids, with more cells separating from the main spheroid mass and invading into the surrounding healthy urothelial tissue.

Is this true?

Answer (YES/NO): NO